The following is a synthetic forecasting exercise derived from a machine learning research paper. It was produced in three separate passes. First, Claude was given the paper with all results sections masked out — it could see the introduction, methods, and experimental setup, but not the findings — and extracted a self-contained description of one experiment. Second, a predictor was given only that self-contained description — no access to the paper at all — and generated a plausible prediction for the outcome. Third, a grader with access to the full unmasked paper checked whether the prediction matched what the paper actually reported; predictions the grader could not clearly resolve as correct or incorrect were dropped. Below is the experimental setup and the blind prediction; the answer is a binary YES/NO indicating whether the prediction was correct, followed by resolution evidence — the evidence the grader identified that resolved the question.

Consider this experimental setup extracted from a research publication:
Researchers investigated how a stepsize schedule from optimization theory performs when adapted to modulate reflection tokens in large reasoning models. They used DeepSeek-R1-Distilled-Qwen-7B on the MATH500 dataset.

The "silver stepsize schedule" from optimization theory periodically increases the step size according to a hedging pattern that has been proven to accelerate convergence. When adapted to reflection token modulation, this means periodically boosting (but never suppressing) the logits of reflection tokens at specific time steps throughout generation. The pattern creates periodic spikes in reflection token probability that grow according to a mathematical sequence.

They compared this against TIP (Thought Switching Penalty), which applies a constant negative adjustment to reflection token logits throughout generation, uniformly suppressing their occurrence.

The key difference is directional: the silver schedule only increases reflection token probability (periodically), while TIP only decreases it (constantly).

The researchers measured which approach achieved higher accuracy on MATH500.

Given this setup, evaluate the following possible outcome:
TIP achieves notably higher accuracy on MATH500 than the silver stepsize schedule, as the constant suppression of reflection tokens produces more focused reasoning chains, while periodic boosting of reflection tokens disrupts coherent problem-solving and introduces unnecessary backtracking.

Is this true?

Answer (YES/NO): NO